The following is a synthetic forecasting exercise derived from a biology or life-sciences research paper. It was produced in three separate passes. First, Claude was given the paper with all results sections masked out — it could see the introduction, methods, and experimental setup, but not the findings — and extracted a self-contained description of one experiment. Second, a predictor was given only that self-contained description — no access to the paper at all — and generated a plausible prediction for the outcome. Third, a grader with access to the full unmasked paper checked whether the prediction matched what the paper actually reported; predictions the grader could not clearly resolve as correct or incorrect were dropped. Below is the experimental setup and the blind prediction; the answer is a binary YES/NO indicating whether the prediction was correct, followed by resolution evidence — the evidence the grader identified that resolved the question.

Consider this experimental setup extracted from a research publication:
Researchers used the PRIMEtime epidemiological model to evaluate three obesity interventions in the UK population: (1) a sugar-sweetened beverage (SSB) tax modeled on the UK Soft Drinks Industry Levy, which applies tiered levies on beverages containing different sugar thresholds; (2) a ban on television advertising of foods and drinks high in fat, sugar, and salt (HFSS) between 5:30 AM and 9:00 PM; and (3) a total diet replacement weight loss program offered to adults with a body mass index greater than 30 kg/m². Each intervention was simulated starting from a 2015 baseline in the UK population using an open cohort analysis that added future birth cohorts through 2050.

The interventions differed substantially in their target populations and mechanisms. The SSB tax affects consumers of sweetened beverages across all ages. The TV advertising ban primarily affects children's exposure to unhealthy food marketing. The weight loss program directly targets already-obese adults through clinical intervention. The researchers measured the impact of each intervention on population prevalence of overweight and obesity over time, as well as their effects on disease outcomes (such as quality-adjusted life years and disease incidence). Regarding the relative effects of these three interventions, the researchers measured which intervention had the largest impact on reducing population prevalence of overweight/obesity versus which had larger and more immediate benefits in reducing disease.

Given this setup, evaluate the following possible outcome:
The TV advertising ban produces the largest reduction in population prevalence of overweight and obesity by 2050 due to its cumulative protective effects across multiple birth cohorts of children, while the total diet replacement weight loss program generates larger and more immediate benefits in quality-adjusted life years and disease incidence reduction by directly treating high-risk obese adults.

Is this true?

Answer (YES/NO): NO